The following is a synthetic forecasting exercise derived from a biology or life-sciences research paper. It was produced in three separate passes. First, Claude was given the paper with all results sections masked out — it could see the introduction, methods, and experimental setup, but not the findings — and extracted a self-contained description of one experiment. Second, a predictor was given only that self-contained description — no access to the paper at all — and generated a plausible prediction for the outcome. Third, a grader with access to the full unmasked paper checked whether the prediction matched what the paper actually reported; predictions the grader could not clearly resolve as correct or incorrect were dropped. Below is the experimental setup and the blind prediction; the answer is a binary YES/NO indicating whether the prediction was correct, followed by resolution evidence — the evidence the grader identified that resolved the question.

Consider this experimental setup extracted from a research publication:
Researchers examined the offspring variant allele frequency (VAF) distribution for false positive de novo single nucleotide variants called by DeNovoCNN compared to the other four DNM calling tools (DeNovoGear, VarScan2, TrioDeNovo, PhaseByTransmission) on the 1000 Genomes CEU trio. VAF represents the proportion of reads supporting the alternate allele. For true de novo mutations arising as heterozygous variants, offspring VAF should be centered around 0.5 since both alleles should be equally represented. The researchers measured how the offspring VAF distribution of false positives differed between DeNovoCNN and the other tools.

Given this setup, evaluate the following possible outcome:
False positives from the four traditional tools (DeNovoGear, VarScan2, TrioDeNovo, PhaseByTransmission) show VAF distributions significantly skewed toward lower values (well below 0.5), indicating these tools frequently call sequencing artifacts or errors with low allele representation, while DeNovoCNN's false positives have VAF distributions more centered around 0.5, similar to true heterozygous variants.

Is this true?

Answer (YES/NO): NO